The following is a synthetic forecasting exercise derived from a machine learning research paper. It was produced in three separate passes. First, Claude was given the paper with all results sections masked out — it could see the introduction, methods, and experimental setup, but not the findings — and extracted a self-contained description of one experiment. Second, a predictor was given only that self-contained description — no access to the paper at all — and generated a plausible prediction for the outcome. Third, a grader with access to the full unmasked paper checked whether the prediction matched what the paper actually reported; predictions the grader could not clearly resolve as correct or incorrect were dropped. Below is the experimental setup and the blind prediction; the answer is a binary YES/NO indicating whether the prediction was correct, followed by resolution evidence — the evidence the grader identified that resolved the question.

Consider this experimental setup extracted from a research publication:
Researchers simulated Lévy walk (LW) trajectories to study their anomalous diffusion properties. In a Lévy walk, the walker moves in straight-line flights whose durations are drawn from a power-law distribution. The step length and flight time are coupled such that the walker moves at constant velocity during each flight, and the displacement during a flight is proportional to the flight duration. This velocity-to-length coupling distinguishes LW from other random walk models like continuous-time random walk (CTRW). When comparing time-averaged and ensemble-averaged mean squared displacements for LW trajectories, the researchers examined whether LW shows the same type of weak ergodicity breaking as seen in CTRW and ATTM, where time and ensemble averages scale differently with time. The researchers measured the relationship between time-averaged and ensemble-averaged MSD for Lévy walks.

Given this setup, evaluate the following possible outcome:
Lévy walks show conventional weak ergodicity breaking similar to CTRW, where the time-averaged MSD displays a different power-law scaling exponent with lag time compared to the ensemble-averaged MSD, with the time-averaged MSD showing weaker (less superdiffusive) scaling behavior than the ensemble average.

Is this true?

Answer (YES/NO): NO